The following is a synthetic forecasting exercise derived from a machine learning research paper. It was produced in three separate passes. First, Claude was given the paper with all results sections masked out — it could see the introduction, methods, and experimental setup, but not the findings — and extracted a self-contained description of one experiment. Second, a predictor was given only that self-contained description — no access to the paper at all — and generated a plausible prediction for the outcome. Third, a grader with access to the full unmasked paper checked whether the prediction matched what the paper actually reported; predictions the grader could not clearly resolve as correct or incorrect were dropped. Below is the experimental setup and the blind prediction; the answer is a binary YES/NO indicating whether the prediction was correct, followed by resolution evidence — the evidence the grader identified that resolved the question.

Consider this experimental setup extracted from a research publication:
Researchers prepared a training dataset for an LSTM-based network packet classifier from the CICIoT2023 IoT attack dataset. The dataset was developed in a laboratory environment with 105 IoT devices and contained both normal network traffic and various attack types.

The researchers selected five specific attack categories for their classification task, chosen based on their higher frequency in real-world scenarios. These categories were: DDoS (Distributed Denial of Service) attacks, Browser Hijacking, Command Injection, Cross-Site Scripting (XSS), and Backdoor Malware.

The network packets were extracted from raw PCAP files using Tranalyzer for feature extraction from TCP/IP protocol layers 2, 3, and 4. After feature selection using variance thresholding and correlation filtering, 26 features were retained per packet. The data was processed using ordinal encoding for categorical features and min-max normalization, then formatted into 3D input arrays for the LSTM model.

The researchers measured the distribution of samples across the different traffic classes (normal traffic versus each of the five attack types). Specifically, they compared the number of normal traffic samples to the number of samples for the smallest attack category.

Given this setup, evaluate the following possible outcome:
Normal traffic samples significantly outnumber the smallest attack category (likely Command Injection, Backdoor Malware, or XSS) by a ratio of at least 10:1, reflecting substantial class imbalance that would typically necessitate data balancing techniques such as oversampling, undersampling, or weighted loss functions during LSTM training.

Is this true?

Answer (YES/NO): YES